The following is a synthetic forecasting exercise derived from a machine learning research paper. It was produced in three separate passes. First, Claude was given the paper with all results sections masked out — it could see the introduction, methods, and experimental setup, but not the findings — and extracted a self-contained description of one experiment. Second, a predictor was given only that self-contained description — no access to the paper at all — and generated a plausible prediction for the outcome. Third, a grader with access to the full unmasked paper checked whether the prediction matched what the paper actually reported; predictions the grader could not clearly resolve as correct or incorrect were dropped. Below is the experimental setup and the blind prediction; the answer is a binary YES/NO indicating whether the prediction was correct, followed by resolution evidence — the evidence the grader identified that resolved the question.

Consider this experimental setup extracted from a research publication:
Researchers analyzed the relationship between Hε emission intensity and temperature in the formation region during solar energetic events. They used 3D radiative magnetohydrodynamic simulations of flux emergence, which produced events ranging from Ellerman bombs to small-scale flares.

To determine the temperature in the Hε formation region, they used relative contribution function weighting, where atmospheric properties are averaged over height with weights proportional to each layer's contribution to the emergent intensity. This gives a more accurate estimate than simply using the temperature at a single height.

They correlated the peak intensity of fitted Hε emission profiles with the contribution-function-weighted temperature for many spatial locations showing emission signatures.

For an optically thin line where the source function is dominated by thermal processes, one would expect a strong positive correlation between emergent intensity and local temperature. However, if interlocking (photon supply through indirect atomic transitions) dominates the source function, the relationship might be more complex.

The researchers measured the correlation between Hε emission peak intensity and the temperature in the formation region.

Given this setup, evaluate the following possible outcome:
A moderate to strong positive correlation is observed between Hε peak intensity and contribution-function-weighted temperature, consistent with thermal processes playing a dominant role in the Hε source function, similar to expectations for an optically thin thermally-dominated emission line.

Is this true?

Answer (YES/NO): NO